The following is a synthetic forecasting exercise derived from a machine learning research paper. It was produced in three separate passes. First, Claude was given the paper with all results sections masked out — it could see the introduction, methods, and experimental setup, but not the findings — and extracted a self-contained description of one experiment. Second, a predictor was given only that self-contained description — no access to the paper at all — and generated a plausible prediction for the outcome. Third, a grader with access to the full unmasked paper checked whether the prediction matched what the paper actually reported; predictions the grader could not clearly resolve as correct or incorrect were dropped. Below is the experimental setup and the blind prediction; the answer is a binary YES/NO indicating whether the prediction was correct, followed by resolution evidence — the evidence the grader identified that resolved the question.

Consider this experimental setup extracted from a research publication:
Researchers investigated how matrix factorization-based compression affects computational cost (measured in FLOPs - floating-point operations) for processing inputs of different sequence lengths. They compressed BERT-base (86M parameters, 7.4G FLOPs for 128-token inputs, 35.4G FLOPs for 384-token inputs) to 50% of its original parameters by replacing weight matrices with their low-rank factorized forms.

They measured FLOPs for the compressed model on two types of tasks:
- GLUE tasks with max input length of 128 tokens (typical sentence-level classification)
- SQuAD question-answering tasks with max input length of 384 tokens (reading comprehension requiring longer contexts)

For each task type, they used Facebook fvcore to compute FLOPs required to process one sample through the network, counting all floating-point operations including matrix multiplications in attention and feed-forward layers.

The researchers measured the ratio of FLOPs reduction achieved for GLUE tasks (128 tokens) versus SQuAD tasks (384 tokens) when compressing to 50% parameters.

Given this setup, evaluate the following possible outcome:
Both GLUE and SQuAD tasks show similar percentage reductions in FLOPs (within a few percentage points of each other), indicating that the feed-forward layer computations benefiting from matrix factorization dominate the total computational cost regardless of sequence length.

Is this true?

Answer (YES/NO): NO